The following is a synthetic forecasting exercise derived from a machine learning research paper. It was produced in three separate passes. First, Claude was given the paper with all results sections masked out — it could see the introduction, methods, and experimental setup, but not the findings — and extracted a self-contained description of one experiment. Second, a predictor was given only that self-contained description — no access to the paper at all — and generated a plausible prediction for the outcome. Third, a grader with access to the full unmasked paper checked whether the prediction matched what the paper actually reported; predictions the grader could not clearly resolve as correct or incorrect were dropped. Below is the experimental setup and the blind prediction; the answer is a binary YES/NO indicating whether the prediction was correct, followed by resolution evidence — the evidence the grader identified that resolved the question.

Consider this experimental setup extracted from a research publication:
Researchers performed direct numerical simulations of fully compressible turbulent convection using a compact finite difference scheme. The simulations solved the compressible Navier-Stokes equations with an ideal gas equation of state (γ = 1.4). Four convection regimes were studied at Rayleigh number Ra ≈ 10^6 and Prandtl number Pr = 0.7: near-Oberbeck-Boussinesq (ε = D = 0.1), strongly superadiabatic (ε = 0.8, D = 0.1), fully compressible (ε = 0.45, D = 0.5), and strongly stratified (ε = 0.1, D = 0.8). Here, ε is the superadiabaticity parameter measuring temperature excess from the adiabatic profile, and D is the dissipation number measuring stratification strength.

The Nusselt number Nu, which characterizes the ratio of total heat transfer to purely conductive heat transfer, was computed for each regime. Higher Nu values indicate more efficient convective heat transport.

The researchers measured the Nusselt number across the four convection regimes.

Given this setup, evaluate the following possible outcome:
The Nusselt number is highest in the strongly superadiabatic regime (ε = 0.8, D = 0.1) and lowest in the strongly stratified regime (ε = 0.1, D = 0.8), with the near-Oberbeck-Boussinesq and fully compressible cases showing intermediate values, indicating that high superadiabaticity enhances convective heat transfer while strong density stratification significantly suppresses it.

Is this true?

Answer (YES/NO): YES